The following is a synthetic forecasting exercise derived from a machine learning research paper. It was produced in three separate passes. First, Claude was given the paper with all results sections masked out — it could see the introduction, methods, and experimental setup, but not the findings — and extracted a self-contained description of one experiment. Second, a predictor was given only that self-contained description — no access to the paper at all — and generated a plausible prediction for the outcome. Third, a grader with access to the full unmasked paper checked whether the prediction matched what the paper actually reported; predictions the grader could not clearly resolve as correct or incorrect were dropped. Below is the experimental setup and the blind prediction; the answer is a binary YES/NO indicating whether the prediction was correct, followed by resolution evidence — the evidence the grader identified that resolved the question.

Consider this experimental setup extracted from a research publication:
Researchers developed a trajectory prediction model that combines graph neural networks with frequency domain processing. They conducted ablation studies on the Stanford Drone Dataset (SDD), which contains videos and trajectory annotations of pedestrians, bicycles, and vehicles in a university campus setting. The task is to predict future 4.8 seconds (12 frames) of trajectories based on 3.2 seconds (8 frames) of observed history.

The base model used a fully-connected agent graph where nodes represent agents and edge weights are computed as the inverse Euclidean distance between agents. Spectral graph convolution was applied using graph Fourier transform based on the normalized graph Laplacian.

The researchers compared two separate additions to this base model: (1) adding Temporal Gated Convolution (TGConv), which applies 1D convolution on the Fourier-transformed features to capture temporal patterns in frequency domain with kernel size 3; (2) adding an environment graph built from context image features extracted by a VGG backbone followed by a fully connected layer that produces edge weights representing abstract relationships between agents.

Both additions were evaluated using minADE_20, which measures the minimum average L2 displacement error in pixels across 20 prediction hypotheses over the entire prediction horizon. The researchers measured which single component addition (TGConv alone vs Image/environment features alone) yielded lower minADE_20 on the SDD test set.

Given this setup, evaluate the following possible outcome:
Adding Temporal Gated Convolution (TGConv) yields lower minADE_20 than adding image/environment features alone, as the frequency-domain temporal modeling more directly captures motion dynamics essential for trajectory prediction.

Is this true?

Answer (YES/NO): YES